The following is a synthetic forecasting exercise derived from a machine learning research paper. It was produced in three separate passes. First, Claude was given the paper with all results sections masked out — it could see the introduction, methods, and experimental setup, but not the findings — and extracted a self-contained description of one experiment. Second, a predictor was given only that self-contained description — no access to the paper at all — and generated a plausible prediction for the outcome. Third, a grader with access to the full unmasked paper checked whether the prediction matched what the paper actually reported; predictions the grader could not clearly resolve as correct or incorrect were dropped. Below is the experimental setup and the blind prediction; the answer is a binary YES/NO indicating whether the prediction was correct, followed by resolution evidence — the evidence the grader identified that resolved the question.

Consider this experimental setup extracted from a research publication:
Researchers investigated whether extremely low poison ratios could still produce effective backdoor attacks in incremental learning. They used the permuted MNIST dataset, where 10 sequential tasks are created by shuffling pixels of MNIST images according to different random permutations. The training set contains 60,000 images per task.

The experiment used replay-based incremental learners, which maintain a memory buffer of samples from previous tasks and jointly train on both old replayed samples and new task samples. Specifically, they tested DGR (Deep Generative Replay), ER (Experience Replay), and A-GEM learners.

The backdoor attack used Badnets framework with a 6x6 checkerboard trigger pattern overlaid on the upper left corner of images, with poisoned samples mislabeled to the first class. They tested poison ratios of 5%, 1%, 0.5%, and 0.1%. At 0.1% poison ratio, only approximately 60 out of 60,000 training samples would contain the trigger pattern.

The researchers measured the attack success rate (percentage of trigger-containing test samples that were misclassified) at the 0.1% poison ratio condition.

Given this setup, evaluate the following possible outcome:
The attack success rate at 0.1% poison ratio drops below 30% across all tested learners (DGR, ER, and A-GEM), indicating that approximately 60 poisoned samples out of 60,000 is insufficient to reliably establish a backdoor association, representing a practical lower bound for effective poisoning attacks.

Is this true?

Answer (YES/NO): NO